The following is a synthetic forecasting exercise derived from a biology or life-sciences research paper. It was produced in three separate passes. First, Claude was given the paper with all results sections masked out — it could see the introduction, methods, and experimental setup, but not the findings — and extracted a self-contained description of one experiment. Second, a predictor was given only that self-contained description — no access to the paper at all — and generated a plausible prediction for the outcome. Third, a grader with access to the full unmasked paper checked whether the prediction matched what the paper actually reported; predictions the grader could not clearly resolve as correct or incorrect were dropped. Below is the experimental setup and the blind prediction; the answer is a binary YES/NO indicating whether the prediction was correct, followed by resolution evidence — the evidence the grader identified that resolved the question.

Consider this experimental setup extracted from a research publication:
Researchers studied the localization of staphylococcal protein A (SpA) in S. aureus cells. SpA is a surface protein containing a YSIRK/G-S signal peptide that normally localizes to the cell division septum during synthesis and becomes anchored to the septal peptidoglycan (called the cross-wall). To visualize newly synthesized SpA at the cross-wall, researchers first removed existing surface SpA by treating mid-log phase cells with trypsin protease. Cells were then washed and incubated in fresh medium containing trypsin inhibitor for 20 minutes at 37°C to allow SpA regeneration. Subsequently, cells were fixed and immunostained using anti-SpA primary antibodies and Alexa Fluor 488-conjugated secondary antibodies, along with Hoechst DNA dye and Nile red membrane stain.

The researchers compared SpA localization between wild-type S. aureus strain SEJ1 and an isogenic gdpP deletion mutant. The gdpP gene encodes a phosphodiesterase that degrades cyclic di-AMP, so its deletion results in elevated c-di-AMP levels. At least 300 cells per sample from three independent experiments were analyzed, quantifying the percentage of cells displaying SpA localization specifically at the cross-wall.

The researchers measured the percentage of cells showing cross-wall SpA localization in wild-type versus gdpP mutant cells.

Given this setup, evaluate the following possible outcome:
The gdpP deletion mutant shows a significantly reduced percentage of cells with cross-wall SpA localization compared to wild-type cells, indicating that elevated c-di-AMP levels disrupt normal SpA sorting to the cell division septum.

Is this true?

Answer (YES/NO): NO